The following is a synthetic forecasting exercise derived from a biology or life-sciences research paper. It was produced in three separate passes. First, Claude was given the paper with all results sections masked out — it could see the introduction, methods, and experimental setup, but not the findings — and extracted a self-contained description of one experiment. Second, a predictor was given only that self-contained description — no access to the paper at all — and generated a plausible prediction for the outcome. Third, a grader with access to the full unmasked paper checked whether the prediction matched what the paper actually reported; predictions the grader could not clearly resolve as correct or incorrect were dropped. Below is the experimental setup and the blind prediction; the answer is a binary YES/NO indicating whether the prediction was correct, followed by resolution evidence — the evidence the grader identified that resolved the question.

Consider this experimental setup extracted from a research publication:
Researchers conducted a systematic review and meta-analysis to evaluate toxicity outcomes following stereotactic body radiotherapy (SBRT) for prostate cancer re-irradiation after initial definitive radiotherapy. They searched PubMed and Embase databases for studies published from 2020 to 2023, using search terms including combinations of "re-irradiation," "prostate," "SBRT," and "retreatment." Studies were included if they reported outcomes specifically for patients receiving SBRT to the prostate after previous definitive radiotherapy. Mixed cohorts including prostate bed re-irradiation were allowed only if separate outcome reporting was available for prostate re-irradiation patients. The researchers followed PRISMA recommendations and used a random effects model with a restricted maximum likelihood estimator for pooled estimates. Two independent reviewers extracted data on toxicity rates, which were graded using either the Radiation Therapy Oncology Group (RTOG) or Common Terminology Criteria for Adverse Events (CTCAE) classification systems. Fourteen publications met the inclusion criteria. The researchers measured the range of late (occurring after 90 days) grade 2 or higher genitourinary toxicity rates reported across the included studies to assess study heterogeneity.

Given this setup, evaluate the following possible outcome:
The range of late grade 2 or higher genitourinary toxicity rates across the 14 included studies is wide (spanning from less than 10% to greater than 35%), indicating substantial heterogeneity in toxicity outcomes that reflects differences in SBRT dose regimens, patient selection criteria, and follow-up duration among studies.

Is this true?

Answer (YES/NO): YES